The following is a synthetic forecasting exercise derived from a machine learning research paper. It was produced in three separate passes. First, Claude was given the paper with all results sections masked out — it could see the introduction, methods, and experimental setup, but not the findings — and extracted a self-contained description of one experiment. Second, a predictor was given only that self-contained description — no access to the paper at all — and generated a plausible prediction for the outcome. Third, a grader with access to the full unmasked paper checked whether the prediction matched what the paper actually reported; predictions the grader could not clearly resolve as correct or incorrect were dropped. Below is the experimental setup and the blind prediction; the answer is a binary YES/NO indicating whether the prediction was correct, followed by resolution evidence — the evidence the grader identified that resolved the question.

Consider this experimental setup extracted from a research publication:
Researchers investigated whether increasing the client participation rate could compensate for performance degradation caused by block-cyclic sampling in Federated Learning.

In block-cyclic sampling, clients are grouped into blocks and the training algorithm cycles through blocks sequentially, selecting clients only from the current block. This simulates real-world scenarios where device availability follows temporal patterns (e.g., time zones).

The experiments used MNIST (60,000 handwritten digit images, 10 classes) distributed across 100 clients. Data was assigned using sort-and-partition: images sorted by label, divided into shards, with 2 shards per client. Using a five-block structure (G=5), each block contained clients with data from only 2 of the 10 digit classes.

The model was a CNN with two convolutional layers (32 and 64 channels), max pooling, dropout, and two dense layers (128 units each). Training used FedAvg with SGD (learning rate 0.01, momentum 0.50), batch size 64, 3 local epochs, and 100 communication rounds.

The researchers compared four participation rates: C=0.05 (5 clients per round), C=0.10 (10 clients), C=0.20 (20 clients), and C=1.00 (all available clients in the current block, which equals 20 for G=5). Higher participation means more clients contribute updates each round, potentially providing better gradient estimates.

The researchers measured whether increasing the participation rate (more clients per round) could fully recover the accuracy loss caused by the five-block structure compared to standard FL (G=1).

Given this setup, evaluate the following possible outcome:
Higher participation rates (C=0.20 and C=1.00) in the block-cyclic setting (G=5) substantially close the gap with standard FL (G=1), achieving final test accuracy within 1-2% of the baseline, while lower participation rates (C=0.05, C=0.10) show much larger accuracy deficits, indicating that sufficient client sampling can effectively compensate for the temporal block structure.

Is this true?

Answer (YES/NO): NO